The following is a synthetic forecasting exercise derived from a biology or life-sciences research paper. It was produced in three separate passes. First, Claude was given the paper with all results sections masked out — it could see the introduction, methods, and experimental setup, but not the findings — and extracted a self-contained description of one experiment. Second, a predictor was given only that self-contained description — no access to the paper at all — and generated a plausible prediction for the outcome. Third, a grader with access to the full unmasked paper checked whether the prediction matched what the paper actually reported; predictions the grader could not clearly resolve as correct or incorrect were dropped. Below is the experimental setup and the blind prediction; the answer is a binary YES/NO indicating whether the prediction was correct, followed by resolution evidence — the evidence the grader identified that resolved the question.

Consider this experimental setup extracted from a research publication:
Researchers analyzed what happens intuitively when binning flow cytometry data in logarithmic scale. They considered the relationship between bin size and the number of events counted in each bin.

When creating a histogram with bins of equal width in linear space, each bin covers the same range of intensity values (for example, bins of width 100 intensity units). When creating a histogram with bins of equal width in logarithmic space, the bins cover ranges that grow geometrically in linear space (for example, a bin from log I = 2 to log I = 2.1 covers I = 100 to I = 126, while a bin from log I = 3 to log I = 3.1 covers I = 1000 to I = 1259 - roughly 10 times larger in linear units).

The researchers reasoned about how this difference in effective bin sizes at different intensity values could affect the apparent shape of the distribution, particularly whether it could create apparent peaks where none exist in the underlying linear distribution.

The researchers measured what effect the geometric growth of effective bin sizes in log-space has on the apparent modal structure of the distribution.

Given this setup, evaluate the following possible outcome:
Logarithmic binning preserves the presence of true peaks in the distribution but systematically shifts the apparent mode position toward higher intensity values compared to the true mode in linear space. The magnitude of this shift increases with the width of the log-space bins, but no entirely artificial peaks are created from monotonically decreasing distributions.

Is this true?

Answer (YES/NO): NO